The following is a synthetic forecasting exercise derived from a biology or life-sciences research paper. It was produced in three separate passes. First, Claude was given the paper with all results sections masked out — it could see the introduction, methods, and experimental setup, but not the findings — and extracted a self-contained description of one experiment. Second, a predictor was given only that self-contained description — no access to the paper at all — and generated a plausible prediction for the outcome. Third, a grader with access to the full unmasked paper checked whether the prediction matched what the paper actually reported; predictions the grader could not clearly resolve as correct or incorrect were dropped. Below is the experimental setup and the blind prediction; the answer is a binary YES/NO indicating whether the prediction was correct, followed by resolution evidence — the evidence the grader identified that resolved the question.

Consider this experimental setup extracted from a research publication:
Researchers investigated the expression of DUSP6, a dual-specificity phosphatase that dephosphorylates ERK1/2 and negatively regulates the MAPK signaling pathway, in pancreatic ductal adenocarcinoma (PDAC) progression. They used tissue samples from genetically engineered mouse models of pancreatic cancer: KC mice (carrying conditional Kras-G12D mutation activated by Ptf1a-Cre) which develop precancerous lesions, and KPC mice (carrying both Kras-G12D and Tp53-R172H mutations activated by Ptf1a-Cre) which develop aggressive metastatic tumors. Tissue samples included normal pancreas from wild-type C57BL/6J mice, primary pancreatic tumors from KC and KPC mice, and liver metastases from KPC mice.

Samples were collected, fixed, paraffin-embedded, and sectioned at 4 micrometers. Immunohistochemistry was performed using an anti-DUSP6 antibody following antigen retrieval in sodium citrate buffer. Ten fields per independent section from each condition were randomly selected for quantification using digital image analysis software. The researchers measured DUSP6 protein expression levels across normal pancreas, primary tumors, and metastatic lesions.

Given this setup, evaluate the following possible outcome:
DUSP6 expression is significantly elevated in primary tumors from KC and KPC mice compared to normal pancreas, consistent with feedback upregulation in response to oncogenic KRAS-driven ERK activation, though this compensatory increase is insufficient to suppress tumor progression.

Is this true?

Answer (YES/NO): NO